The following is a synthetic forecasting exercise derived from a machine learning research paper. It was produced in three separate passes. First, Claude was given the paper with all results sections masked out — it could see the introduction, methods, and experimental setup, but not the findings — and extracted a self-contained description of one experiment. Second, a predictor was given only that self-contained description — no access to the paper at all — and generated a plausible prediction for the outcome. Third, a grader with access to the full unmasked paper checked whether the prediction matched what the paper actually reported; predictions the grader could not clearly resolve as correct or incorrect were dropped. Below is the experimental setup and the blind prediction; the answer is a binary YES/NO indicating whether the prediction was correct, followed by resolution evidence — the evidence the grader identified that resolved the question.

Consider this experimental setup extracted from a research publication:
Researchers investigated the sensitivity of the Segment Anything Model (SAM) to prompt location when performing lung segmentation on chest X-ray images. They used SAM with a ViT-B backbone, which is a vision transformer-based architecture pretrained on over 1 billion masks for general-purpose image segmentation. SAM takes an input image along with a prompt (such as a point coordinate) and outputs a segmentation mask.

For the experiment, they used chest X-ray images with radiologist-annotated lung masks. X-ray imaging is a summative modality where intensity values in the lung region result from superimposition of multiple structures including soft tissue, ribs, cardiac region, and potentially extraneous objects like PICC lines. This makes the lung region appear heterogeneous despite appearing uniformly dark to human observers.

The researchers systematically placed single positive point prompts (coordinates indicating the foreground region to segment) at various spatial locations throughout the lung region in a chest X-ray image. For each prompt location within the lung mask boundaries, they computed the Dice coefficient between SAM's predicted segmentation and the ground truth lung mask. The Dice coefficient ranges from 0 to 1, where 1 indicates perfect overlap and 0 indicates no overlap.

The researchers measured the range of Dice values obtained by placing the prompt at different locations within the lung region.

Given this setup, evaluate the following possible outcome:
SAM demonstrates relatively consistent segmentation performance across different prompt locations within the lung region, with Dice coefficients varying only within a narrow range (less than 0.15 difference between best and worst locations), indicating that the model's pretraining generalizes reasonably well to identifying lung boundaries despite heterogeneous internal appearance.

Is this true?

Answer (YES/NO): NO